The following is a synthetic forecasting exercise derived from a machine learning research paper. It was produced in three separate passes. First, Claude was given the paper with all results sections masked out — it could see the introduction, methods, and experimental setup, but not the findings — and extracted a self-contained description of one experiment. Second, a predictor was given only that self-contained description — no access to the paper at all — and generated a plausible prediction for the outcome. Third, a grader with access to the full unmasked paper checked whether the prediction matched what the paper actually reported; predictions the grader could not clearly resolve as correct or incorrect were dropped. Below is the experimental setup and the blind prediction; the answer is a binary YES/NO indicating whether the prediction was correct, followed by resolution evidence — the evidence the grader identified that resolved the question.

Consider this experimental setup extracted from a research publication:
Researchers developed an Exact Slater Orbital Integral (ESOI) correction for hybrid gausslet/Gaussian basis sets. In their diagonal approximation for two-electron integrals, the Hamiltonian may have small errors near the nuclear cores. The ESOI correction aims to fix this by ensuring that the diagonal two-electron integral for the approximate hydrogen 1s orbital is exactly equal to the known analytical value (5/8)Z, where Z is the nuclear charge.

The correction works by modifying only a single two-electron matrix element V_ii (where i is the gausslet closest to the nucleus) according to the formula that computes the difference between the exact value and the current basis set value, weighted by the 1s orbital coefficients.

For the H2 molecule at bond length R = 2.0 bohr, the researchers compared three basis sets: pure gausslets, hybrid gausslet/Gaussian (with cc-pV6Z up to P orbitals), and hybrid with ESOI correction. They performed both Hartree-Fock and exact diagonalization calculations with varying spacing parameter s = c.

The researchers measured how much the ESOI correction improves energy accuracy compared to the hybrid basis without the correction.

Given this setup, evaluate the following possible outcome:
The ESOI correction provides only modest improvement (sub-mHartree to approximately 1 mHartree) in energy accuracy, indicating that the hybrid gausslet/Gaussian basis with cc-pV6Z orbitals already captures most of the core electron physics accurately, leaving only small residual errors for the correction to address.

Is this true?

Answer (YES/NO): NO